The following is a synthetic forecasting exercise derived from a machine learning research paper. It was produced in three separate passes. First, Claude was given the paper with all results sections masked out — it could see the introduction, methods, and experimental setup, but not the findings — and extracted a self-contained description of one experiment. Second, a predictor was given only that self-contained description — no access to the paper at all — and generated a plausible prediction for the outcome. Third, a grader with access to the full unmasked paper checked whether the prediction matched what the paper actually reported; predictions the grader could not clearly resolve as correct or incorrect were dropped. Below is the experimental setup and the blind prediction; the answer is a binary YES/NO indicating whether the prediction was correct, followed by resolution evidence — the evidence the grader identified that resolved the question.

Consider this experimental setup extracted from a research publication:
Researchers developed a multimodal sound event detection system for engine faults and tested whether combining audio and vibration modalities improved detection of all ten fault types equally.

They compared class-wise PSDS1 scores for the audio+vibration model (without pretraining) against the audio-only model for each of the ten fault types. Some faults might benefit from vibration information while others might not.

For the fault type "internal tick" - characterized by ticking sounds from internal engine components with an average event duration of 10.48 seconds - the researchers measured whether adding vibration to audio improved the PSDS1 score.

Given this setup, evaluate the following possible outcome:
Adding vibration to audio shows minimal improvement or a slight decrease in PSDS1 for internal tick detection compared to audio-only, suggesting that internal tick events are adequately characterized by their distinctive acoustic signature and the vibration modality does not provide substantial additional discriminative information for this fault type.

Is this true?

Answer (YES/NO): YES